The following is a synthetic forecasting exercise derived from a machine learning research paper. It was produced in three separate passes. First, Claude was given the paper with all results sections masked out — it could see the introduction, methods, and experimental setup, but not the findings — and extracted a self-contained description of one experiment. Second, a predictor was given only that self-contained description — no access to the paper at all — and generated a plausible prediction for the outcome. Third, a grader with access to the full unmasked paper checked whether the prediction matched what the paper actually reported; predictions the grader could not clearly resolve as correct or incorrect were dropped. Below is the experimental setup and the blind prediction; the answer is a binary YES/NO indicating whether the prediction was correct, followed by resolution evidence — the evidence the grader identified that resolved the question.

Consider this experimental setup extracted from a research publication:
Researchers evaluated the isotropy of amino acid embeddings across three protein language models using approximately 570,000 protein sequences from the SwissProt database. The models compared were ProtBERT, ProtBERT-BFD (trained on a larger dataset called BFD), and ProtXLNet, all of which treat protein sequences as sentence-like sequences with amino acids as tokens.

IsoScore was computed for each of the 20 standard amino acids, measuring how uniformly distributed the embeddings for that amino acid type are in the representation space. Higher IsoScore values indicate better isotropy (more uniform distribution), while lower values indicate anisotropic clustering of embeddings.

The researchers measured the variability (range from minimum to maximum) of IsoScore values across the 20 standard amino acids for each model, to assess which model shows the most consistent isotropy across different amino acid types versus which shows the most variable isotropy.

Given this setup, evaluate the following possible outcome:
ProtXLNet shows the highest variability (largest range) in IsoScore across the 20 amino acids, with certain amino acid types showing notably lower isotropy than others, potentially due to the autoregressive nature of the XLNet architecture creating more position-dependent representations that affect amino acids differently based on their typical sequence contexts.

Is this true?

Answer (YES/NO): NO